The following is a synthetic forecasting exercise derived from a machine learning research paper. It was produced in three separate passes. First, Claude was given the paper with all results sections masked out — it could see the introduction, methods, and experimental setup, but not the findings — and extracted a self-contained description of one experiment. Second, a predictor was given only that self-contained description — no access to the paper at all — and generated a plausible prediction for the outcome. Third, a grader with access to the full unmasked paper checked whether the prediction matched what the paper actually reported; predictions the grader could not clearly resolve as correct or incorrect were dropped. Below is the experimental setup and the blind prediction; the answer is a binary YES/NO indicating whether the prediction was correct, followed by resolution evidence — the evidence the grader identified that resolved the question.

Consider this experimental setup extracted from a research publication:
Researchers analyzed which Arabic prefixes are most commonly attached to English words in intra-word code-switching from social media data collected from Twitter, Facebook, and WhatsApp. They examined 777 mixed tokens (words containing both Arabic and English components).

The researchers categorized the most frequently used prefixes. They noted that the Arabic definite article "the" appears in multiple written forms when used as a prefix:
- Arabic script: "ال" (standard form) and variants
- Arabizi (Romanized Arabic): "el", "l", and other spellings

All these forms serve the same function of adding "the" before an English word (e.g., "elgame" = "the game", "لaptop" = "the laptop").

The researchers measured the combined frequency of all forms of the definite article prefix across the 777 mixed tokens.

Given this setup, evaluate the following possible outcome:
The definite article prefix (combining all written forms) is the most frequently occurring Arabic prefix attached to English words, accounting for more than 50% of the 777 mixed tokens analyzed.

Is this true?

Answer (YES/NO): YES